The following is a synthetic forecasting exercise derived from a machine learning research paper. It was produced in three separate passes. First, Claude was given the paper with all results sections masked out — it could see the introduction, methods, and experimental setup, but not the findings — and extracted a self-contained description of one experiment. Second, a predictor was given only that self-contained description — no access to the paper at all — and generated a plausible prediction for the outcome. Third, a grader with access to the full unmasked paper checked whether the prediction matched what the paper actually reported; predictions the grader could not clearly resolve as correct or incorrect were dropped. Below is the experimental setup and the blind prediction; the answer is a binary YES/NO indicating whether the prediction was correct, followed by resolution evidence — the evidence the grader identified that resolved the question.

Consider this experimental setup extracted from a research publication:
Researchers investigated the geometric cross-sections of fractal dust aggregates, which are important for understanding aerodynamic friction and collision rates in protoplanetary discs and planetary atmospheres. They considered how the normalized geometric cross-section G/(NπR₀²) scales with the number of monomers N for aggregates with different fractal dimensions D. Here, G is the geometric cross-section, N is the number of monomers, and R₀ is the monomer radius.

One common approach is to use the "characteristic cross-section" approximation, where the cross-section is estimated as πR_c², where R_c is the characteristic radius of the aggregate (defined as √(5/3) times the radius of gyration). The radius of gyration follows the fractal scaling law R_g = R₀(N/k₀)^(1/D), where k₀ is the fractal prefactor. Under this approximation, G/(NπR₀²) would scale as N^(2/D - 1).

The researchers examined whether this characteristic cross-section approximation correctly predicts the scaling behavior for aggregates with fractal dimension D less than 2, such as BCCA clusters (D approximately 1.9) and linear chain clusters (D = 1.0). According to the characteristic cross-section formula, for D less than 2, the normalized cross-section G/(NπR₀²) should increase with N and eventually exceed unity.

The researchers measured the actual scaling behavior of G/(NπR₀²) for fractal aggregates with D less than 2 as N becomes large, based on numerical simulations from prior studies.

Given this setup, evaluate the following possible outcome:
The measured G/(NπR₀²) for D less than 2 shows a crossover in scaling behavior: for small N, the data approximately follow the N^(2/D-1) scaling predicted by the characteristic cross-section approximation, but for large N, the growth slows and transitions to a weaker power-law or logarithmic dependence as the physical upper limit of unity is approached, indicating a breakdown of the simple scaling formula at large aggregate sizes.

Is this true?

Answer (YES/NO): NO